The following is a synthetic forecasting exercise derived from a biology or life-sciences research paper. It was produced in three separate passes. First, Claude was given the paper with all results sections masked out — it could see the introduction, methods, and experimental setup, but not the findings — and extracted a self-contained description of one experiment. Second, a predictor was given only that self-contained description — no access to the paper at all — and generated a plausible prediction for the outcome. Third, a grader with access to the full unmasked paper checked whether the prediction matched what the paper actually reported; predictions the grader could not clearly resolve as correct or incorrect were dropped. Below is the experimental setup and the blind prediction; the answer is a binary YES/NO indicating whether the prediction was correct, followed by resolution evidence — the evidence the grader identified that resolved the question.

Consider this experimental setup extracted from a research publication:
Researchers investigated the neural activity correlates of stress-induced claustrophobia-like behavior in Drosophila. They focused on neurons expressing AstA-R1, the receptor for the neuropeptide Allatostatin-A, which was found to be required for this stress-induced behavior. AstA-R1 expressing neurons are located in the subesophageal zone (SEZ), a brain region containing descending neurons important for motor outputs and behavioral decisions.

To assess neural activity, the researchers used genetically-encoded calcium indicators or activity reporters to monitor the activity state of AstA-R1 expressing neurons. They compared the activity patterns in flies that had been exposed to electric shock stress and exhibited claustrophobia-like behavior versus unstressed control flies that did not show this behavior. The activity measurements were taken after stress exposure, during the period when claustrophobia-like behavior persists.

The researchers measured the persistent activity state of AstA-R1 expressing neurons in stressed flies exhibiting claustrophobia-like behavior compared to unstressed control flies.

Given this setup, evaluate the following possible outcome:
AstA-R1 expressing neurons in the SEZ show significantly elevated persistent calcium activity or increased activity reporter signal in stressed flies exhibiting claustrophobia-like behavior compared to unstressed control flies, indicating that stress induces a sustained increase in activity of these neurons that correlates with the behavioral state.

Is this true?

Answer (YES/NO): NO